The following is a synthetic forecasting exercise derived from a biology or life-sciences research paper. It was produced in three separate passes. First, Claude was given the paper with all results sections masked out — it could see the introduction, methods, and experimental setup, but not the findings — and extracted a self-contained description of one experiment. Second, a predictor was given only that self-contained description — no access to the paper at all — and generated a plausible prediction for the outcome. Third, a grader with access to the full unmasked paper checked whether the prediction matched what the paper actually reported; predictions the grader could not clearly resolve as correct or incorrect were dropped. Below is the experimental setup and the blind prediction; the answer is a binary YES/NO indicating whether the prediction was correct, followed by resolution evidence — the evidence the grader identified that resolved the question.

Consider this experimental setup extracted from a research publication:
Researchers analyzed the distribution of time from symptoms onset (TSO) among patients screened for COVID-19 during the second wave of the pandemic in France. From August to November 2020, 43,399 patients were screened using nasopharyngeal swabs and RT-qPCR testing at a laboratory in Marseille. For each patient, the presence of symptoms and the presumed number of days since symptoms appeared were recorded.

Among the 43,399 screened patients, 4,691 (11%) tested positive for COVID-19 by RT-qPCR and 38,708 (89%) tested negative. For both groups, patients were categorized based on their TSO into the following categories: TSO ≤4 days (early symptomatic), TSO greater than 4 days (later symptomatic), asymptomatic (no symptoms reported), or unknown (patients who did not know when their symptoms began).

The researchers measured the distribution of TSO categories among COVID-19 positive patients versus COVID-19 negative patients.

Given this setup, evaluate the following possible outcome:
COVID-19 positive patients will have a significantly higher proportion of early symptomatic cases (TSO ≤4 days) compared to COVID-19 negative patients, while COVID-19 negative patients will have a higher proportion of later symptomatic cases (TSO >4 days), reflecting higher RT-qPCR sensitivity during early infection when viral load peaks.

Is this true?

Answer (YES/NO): NO